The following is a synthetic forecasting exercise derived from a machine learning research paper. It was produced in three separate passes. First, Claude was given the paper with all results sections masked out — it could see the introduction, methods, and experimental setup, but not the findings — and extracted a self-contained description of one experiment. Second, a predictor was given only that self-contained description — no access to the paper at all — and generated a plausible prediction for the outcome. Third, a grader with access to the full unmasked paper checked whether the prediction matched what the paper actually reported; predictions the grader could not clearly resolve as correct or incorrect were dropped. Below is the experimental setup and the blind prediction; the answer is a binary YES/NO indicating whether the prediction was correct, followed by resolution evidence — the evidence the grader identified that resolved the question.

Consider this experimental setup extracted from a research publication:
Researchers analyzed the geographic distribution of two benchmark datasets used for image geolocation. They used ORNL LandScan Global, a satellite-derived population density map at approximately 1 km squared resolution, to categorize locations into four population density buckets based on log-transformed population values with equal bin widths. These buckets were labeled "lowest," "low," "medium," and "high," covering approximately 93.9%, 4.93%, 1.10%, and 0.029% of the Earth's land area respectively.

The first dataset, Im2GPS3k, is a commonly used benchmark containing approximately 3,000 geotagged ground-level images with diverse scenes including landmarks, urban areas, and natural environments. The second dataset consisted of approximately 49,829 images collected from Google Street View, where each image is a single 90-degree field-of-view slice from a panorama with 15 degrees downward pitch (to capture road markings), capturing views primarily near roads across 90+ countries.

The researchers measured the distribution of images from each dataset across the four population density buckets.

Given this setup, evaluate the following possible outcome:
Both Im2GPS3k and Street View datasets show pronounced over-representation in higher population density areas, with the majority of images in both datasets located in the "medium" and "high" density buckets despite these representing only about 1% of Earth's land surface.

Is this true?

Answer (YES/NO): NO